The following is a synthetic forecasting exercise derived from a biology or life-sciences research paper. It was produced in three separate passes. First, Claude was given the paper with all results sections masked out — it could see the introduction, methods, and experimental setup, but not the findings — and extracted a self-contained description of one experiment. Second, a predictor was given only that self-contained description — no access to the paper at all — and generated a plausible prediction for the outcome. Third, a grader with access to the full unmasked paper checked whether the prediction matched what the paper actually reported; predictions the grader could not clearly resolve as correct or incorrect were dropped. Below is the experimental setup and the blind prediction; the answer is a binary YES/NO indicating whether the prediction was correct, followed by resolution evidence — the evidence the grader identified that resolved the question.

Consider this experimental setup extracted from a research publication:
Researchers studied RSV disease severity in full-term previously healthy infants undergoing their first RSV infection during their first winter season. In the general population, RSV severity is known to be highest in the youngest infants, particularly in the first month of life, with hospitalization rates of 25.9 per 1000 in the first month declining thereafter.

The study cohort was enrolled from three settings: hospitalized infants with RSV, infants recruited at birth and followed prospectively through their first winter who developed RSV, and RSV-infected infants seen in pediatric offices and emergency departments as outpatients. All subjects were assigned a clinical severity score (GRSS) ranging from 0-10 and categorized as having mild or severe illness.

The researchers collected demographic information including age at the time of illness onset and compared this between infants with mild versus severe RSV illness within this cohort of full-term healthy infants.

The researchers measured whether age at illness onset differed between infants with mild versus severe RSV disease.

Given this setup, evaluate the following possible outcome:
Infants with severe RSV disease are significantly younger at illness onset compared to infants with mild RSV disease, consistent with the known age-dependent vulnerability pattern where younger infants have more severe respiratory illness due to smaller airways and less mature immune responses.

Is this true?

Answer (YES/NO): NO